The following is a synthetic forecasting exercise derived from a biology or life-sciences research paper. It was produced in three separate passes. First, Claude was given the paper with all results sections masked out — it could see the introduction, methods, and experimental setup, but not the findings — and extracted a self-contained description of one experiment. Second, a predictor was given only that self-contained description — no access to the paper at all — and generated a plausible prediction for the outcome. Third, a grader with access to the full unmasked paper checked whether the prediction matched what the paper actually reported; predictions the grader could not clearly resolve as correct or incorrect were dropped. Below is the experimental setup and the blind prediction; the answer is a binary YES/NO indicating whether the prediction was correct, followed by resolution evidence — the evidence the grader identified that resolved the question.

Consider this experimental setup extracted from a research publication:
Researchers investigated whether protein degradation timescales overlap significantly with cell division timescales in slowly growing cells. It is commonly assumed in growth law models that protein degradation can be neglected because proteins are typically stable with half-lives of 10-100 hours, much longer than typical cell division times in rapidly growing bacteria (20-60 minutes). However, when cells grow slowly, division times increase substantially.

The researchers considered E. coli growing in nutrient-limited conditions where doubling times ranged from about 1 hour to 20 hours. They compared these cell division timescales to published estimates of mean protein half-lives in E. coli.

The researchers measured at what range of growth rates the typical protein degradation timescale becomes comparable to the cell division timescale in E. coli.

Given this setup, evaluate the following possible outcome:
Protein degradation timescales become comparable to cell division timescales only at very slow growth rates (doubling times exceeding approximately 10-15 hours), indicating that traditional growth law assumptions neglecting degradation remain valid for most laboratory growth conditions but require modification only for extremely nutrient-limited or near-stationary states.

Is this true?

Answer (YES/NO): NO